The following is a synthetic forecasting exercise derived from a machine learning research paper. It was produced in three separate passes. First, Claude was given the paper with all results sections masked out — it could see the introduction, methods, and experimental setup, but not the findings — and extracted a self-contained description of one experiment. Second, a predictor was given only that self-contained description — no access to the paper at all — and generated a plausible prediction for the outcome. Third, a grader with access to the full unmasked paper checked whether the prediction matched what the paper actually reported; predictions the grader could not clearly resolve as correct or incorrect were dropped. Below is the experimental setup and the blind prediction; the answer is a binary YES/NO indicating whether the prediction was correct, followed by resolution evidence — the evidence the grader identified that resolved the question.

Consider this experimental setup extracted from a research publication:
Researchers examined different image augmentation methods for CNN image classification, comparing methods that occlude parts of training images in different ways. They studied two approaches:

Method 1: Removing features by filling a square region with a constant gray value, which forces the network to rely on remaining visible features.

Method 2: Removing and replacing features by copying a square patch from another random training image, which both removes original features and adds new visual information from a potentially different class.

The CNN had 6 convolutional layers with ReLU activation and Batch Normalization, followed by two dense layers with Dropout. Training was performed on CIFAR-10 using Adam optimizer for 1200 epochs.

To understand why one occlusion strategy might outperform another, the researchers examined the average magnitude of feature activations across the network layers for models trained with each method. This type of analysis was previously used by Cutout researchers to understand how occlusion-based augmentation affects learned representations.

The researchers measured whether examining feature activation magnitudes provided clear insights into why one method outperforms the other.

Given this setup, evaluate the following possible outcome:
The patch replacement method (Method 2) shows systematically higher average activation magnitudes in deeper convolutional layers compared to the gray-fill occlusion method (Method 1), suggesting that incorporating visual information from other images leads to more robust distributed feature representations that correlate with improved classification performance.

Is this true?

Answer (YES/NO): NO